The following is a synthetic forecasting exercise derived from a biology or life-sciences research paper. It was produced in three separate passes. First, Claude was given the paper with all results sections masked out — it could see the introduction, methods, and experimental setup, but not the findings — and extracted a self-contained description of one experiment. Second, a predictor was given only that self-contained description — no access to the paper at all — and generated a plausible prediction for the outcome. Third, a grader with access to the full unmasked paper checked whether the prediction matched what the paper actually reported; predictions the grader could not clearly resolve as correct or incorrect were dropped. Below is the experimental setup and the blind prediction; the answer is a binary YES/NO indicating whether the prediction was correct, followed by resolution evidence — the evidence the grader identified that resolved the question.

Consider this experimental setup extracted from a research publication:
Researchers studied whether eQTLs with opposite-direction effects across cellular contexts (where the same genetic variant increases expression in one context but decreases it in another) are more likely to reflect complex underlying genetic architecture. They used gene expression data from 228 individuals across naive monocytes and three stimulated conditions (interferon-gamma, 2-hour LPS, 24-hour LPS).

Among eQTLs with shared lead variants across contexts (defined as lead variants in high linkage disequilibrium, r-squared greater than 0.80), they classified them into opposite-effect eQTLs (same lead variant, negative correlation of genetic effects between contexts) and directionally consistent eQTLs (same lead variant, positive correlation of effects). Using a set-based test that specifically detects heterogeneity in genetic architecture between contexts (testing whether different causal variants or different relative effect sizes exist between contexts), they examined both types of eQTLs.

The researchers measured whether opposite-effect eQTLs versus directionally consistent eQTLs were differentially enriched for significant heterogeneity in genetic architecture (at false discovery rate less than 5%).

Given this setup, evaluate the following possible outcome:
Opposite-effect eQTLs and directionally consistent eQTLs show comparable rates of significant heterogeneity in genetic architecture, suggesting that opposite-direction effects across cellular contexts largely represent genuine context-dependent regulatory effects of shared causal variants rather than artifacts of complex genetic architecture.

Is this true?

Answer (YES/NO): NO